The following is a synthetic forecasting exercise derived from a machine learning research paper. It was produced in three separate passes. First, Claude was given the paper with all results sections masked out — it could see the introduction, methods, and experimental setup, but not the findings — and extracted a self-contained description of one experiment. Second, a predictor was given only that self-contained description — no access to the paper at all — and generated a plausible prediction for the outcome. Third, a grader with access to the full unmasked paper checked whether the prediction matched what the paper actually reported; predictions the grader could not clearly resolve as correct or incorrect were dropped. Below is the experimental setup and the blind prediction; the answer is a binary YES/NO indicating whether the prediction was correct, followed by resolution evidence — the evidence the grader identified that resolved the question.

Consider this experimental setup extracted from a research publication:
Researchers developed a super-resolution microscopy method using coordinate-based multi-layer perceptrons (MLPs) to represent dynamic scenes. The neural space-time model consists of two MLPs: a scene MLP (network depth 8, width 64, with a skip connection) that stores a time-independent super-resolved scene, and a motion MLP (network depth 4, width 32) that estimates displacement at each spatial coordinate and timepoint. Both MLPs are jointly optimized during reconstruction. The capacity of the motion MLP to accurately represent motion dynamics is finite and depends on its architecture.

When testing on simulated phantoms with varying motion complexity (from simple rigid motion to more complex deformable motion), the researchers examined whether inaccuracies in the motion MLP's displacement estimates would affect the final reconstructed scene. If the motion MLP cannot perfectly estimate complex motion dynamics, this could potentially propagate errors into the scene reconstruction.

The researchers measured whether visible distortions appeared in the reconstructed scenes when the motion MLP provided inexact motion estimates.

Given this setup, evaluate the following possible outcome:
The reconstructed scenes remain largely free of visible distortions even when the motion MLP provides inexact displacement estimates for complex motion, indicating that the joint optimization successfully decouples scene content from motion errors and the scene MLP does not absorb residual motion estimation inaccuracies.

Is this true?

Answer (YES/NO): NO